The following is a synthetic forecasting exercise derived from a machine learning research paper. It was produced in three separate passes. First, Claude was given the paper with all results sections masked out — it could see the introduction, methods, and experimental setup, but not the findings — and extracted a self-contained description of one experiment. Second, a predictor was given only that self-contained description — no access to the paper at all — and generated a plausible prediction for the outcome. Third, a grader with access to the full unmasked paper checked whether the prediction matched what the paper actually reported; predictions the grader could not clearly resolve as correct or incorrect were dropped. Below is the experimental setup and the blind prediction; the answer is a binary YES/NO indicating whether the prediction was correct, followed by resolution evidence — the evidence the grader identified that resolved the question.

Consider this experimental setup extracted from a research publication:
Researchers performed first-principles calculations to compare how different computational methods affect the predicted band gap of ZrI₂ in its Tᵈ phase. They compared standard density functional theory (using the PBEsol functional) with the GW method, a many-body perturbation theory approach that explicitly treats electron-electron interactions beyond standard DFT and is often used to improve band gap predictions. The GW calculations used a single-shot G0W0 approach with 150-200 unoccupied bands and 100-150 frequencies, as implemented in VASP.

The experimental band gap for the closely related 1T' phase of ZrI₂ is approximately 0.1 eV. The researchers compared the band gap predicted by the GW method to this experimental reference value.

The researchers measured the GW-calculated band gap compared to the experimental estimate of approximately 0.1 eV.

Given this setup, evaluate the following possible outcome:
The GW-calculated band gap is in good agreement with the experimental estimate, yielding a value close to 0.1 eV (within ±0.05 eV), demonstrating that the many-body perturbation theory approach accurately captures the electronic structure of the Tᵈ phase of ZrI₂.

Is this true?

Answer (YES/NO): NO